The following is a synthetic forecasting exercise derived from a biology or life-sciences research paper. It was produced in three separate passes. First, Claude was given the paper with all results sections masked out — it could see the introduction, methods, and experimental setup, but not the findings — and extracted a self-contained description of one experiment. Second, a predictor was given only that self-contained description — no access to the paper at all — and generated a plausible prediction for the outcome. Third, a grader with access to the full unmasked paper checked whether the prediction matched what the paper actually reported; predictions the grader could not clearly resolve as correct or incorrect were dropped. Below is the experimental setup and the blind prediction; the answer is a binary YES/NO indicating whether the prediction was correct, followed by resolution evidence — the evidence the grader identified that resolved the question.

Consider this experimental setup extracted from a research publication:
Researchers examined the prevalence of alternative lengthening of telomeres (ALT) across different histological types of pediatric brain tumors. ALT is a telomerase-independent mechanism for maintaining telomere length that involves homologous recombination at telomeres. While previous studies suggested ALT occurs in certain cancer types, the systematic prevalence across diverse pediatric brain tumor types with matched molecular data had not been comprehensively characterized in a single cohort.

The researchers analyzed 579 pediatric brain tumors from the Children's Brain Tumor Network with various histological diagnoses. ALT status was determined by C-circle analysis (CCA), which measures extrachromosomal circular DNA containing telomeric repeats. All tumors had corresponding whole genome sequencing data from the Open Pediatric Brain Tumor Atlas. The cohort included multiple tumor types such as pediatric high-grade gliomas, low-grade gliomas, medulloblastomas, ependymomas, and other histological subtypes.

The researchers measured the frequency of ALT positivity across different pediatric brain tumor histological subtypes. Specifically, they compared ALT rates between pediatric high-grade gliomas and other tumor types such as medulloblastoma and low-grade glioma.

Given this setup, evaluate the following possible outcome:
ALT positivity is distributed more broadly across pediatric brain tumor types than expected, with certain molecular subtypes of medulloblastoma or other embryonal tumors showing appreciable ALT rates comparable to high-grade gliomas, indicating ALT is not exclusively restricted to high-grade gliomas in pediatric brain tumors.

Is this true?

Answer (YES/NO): NO